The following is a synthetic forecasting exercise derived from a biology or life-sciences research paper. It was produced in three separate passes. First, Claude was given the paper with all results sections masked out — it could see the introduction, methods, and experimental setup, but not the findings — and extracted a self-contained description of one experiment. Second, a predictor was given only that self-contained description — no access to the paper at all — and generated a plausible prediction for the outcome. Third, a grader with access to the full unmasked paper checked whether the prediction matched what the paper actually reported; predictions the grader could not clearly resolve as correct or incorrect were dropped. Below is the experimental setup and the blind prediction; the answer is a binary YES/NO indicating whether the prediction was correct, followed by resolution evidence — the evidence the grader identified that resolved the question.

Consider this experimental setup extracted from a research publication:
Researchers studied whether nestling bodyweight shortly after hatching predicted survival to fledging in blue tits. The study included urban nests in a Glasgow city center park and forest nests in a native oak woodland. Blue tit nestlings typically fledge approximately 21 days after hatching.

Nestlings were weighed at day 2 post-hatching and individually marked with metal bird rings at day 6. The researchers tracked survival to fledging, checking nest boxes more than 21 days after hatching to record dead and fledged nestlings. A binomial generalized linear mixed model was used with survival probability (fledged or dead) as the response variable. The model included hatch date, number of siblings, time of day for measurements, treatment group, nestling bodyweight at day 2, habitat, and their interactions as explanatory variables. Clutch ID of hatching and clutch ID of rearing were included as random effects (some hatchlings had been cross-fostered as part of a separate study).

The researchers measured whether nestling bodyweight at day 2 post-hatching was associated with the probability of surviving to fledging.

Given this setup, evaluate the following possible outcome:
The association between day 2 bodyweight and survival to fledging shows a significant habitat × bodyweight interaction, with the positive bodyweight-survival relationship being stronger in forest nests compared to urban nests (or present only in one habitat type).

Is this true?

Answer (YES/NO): NO